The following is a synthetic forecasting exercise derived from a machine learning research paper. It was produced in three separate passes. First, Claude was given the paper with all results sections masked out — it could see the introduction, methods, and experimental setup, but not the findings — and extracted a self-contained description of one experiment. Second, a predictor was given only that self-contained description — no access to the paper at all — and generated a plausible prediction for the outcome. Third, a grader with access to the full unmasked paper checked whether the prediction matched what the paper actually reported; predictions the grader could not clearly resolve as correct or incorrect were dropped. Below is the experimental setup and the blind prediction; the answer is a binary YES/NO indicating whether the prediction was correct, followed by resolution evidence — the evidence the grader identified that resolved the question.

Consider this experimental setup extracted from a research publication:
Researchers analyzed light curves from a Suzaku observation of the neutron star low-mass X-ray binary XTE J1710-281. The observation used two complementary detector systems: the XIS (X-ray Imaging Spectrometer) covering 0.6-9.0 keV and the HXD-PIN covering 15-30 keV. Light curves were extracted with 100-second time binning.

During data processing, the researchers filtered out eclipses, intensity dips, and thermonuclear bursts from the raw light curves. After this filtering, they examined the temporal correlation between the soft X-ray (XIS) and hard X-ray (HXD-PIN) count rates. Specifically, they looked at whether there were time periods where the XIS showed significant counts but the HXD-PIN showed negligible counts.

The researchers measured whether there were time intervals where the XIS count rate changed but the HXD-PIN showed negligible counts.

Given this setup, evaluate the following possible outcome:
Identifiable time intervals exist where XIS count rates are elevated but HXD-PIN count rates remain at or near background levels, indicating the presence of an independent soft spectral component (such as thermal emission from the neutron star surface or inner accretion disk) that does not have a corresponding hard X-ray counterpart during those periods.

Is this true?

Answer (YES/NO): NO